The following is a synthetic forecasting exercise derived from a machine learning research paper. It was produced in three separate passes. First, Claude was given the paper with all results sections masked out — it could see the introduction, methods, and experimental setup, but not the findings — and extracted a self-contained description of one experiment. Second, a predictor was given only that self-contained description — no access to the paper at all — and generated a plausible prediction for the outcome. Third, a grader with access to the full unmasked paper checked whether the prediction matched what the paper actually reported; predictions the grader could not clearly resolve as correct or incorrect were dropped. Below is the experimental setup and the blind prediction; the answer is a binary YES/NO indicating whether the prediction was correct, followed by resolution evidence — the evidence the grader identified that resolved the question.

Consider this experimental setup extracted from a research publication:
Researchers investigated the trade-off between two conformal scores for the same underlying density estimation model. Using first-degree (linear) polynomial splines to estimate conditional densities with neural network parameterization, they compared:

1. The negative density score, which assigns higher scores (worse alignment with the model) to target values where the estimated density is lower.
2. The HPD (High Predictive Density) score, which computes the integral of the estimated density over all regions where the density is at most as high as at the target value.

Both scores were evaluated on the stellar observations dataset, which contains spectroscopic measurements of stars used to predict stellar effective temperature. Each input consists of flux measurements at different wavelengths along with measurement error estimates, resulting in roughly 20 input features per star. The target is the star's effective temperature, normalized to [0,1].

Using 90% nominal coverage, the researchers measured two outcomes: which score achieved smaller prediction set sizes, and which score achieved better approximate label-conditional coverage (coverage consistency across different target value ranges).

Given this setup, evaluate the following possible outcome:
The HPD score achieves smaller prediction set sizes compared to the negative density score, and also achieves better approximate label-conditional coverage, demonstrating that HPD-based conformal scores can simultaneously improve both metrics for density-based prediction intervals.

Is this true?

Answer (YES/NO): NO